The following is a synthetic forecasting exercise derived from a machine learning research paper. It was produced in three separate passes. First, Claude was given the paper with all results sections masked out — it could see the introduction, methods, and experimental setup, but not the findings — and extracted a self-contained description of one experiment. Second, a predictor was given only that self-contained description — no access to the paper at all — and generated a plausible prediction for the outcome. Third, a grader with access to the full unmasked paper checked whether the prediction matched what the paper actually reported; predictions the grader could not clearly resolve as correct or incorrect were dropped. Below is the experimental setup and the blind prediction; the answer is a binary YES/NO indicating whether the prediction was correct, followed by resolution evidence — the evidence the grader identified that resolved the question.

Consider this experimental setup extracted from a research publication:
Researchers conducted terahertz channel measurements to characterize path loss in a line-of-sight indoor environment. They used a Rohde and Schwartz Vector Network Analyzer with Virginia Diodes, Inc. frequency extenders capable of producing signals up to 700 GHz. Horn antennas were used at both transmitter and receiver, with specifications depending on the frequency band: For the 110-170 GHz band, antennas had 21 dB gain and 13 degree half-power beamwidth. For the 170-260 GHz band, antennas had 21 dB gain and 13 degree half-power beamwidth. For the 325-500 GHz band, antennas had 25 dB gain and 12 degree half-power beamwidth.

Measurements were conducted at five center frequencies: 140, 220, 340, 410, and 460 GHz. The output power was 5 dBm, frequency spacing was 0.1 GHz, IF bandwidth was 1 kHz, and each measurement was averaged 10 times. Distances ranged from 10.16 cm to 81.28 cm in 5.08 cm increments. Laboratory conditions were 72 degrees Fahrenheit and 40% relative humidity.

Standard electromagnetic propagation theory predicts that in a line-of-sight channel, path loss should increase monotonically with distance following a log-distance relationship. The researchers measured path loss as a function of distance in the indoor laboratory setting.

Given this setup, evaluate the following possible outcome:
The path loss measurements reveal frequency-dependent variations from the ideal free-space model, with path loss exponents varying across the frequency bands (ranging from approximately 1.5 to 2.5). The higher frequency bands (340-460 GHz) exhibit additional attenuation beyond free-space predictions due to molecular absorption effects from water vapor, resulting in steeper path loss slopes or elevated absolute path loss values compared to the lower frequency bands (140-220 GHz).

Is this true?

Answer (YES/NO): NO